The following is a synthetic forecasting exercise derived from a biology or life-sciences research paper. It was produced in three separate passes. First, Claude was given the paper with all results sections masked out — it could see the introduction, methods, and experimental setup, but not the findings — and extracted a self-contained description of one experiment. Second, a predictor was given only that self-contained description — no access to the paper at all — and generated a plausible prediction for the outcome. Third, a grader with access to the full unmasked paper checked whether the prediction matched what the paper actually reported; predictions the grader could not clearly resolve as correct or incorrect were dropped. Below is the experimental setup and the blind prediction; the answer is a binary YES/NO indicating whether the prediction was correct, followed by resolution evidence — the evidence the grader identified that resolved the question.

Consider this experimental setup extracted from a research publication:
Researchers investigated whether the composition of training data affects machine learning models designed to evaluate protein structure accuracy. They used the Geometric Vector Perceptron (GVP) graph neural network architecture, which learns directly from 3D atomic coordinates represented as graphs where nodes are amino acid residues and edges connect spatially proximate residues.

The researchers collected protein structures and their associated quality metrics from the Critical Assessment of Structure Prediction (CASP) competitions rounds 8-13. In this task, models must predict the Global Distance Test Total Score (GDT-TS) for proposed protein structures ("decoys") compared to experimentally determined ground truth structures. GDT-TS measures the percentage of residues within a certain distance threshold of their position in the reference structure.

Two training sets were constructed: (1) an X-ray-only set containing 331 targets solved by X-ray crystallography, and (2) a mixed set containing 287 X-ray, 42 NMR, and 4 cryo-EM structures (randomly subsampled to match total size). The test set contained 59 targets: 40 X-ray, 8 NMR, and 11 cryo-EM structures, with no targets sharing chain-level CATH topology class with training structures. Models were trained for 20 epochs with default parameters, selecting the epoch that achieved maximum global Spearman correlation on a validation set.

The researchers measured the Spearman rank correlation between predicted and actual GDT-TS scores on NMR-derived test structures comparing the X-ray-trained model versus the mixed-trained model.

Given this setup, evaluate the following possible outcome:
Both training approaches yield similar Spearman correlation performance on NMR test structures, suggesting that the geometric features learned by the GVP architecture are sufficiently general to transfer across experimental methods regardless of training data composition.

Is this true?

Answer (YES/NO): NO